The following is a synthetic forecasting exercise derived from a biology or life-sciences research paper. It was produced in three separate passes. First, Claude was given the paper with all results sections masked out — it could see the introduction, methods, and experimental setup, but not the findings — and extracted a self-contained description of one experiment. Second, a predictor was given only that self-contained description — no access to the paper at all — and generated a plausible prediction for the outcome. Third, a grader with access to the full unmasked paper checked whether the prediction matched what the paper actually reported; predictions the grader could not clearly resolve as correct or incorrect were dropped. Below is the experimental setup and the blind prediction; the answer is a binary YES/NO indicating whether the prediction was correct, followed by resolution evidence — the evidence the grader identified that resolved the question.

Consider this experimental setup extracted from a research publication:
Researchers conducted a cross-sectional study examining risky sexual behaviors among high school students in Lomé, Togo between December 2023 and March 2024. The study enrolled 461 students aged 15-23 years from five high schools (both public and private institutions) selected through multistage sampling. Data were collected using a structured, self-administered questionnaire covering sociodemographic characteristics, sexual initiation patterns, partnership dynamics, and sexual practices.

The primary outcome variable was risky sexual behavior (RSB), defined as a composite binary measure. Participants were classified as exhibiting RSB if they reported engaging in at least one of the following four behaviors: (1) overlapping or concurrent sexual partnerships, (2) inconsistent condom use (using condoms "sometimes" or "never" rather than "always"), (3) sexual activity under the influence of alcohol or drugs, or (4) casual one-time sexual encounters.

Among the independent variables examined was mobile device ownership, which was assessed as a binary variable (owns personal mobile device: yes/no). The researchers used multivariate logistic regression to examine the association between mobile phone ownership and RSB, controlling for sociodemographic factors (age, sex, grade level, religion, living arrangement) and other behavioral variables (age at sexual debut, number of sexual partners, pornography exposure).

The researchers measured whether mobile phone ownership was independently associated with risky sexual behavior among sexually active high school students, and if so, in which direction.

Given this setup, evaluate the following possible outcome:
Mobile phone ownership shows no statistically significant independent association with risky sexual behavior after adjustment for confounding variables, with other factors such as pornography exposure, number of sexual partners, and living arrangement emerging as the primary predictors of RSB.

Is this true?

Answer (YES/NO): NO